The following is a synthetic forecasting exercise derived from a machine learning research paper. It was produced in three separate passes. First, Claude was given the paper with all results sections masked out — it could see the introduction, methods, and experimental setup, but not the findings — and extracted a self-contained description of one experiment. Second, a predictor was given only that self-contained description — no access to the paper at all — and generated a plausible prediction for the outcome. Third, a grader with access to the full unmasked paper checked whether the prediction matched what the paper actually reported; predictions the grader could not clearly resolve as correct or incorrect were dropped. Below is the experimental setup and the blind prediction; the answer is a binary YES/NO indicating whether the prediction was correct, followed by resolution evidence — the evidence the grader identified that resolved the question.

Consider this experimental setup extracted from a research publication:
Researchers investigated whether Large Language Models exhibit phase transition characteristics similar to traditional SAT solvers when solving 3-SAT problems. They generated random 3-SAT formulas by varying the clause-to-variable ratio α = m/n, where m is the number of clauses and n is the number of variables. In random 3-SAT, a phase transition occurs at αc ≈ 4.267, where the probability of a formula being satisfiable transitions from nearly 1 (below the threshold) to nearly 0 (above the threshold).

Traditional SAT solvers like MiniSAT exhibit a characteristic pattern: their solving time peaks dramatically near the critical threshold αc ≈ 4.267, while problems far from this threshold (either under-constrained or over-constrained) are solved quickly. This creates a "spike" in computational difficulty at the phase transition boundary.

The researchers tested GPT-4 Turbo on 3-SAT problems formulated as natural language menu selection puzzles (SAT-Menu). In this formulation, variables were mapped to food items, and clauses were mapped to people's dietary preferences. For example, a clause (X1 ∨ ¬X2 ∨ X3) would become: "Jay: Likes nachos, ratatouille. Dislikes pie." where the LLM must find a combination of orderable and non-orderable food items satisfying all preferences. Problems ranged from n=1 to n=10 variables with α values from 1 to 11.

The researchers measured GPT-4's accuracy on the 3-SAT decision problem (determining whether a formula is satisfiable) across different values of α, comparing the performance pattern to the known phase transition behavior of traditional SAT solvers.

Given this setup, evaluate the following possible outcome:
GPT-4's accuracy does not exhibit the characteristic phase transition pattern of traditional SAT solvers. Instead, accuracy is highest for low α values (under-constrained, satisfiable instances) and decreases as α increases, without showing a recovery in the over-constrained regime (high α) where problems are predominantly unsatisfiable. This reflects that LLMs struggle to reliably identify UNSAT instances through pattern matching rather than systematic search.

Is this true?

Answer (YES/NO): NO